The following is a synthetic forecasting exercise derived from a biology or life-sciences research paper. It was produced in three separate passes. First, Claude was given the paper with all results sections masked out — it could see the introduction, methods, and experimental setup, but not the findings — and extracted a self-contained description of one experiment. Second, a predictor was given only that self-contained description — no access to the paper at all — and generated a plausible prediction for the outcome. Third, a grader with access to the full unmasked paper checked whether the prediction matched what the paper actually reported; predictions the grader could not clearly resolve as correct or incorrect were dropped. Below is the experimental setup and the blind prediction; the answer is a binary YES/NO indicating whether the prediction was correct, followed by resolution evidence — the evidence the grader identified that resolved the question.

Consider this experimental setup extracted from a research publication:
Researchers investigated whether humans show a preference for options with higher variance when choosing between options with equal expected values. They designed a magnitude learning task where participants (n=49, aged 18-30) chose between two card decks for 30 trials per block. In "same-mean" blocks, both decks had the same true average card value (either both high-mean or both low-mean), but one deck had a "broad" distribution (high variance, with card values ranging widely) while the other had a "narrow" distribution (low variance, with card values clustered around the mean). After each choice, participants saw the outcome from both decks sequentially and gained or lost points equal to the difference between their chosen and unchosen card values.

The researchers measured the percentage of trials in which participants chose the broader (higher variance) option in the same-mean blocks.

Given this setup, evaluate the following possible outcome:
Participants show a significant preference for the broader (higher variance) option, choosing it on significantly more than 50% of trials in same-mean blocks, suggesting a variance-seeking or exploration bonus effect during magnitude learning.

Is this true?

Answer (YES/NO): NO